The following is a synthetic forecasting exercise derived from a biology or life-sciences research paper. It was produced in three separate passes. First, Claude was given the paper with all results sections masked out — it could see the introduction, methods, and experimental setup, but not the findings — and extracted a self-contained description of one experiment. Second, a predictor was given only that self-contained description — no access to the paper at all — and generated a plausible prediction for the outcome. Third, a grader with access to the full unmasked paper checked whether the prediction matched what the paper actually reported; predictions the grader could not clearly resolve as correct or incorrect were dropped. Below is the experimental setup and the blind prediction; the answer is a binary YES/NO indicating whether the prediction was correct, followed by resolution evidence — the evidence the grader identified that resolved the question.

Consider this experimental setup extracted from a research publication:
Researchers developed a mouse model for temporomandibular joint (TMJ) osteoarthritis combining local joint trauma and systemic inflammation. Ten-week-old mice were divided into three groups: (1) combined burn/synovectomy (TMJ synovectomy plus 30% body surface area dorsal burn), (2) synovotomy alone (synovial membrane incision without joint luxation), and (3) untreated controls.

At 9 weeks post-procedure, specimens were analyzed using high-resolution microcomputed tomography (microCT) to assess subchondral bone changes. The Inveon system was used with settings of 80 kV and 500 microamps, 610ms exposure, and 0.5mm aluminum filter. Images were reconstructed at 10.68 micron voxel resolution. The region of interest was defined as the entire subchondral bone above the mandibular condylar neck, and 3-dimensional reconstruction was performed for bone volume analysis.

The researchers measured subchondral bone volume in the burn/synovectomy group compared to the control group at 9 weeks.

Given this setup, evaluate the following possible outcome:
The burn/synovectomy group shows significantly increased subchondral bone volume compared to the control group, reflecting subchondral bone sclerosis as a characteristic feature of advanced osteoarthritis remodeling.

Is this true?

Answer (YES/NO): NO